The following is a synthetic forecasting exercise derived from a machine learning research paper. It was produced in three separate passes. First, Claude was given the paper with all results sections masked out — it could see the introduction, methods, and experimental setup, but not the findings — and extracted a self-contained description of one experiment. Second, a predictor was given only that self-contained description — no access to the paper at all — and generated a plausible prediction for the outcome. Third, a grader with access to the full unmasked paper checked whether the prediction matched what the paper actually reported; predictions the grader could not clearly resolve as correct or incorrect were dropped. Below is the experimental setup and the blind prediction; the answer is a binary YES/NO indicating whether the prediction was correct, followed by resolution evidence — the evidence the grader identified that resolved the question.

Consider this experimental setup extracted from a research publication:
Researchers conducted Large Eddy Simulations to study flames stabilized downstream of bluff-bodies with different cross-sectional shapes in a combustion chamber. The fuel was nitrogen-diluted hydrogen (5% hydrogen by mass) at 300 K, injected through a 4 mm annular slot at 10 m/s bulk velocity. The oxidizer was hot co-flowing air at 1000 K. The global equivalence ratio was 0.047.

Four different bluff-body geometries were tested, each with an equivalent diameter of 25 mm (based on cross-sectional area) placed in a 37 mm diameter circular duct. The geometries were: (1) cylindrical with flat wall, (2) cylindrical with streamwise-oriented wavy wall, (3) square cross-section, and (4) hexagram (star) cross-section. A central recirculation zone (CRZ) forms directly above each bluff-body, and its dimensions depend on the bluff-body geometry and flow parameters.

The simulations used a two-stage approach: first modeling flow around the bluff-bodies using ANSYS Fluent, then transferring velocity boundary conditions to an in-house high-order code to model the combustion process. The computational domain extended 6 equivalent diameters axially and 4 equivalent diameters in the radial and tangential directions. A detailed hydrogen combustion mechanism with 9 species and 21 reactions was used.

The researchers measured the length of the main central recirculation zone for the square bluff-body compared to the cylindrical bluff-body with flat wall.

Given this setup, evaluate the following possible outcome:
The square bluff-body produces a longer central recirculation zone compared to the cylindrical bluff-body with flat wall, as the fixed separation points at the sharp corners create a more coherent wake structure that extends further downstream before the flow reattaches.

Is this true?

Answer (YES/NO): NO